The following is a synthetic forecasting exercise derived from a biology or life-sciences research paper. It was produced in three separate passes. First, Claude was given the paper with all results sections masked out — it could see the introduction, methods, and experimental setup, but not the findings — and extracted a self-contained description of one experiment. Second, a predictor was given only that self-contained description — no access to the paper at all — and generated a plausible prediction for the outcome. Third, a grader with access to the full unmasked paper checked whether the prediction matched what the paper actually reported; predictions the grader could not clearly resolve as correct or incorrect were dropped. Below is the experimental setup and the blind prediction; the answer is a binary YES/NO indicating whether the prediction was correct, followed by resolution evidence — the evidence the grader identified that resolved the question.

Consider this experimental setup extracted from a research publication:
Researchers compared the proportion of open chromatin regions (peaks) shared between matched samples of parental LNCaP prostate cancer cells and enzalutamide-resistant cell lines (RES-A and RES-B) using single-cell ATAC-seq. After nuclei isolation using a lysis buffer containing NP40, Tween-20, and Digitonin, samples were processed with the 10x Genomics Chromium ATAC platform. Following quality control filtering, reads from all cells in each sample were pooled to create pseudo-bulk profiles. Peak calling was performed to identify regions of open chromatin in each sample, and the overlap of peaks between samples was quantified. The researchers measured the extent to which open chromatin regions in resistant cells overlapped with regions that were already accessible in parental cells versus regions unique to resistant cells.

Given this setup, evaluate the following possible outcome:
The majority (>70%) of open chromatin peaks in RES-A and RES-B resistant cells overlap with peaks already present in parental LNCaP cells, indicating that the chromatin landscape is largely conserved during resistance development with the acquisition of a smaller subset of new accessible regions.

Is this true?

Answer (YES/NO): NO